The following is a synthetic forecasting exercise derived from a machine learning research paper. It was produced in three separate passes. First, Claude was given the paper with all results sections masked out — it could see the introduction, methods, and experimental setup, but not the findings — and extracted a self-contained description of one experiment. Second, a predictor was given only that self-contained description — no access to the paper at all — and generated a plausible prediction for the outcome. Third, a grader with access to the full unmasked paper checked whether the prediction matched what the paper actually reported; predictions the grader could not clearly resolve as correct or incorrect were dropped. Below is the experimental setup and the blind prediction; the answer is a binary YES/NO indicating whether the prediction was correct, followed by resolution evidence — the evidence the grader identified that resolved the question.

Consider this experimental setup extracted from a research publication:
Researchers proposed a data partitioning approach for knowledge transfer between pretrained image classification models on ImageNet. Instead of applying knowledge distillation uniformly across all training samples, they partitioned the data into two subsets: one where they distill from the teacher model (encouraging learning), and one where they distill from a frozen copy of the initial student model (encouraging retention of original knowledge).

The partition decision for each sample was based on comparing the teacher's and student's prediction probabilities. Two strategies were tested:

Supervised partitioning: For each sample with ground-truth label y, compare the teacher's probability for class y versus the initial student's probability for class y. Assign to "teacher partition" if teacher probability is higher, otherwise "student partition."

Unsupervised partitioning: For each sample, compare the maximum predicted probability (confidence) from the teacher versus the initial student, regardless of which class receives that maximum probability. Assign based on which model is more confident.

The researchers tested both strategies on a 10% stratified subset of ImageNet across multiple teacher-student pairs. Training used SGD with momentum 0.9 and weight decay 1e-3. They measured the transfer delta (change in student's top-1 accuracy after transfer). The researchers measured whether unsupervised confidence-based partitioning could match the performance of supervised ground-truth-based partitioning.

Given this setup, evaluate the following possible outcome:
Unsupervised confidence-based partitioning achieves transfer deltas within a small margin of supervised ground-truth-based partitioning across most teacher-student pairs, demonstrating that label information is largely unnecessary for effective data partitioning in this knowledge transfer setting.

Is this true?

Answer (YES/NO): YES